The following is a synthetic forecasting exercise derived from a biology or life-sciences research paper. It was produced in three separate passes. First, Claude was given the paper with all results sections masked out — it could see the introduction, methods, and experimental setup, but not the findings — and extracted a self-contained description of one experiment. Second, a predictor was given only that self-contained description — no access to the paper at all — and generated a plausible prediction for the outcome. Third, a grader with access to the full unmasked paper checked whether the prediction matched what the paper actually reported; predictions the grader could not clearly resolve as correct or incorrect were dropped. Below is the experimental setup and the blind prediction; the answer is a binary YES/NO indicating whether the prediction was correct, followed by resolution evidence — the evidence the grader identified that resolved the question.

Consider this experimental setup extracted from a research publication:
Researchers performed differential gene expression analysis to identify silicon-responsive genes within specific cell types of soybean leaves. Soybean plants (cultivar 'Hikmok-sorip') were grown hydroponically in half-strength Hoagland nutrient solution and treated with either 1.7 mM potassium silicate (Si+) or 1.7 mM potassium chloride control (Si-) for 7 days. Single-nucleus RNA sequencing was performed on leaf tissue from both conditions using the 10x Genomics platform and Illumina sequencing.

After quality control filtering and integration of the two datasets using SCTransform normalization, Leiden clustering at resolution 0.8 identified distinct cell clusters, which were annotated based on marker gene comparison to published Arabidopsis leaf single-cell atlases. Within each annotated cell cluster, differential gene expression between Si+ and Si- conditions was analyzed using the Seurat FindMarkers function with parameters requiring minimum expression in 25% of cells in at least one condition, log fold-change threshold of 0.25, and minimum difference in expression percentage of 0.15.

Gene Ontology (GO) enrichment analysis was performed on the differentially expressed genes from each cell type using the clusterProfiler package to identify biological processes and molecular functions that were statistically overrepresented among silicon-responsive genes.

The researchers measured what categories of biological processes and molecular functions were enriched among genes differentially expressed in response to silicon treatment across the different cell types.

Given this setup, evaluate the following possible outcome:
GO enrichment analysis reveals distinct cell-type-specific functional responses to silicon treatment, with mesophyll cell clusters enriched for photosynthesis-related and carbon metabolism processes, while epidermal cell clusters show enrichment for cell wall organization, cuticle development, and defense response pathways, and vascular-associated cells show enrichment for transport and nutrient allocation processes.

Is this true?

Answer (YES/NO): NO